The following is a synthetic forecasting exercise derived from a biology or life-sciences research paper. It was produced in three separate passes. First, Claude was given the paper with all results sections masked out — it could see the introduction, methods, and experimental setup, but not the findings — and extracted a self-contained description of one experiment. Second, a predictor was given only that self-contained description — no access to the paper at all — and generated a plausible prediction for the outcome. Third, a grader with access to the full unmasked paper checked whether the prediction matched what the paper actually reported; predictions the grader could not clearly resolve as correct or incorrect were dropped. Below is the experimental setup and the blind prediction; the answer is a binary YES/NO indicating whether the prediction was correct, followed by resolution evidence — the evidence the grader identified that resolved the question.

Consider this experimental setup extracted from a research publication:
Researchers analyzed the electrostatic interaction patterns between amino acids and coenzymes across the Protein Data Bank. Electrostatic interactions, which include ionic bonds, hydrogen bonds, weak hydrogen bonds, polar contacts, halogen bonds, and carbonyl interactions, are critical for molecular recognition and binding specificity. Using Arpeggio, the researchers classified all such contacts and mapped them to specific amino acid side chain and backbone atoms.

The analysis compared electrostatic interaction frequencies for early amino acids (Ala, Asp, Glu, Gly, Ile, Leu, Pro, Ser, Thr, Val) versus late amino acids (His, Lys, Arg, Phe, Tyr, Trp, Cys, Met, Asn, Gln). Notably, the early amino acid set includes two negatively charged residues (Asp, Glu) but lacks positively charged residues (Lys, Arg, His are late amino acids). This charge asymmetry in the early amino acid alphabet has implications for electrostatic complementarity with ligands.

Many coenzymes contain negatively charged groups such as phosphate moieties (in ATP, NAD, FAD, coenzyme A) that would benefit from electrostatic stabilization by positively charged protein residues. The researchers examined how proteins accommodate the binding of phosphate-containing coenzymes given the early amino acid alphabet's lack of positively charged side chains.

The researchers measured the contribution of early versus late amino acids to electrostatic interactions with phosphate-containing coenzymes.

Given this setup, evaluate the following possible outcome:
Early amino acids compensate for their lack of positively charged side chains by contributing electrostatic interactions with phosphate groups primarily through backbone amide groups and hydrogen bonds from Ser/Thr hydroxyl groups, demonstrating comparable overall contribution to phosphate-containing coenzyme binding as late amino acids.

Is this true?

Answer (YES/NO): NO